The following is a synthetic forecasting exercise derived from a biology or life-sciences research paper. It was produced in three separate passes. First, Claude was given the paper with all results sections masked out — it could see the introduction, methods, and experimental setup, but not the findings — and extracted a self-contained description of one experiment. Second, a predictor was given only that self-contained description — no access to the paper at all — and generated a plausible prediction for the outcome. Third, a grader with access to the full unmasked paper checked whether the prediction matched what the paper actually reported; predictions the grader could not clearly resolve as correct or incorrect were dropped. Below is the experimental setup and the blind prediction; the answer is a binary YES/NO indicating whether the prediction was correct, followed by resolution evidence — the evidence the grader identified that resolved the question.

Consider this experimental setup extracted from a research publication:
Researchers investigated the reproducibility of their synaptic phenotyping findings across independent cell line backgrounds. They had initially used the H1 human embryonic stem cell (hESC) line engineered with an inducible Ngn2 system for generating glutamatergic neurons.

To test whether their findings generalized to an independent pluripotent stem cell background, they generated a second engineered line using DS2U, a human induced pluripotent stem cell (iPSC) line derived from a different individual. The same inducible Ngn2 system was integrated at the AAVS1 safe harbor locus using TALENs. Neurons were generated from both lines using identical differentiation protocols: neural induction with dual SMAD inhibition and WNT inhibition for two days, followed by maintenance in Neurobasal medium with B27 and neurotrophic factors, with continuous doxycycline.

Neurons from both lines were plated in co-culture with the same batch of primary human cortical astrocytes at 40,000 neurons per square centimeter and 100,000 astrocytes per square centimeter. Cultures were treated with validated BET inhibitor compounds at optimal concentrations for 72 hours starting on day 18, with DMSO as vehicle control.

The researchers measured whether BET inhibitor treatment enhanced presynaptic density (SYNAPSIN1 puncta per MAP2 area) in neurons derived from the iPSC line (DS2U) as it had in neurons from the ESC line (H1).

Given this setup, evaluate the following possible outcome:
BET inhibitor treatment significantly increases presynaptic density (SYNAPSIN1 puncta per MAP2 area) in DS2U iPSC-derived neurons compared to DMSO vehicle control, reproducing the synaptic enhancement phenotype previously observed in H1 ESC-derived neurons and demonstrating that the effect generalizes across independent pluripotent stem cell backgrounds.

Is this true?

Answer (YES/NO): YES